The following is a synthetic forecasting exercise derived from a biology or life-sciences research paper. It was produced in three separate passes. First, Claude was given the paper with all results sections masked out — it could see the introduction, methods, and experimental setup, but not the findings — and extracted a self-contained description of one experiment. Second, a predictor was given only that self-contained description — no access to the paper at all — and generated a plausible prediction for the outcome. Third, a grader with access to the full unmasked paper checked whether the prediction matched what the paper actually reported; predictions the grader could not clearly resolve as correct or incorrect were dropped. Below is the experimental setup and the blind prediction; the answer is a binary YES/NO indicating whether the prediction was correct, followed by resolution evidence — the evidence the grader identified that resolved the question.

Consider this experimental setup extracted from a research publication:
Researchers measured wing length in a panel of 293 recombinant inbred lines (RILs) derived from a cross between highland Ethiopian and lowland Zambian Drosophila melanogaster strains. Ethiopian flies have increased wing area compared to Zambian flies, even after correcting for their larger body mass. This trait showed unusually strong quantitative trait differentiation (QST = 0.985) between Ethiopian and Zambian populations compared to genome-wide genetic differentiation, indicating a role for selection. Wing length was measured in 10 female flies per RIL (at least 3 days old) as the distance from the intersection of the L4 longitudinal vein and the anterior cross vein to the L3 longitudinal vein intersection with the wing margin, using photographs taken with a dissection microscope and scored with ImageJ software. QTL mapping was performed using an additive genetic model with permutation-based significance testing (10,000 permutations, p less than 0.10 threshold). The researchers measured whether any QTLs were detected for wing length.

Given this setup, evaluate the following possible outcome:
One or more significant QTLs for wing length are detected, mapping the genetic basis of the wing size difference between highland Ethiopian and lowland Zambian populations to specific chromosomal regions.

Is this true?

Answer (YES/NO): YES